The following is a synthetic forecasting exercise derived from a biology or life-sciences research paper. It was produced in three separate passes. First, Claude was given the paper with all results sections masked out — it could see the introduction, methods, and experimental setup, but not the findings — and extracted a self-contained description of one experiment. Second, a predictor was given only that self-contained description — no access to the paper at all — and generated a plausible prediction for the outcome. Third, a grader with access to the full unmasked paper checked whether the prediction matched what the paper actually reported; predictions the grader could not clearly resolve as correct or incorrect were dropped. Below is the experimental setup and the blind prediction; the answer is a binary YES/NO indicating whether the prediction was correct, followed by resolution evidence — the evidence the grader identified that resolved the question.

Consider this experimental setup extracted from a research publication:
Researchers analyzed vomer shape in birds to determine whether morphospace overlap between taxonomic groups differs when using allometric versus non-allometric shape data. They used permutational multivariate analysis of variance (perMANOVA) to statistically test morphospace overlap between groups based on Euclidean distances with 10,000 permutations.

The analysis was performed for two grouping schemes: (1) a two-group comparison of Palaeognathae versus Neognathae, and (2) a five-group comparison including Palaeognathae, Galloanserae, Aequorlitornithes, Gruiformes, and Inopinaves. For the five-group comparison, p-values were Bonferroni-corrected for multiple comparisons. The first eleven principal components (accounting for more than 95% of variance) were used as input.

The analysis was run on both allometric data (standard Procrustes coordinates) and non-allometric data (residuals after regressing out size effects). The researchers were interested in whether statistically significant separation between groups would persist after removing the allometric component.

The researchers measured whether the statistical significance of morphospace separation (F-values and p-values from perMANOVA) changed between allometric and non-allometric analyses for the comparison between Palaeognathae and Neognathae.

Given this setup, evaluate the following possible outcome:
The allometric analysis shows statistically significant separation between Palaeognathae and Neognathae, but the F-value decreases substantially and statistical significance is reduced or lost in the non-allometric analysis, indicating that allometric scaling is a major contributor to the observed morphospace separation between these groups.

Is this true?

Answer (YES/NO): NO